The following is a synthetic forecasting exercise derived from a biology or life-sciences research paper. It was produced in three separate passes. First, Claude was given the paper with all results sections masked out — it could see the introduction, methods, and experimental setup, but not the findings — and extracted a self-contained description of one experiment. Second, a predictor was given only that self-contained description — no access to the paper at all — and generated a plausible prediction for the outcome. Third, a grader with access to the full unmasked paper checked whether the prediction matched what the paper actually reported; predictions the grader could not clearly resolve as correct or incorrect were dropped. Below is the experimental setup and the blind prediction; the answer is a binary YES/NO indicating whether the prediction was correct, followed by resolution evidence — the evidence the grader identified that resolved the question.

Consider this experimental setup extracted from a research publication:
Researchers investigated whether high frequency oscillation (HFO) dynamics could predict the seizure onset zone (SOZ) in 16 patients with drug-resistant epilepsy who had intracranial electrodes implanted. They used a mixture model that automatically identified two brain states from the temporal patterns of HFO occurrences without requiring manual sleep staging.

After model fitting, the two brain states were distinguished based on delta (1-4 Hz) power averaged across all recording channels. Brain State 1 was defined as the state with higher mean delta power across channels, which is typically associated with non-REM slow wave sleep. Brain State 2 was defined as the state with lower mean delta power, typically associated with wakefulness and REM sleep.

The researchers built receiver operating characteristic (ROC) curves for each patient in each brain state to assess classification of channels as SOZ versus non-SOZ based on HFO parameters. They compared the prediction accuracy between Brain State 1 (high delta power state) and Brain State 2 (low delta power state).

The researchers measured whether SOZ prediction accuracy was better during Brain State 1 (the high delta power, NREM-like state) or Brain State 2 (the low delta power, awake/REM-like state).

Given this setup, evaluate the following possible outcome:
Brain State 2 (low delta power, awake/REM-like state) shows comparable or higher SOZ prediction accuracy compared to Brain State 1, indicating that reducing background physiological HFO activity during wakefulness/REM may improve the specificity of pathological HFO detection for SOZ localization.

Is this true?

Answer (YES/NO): NO